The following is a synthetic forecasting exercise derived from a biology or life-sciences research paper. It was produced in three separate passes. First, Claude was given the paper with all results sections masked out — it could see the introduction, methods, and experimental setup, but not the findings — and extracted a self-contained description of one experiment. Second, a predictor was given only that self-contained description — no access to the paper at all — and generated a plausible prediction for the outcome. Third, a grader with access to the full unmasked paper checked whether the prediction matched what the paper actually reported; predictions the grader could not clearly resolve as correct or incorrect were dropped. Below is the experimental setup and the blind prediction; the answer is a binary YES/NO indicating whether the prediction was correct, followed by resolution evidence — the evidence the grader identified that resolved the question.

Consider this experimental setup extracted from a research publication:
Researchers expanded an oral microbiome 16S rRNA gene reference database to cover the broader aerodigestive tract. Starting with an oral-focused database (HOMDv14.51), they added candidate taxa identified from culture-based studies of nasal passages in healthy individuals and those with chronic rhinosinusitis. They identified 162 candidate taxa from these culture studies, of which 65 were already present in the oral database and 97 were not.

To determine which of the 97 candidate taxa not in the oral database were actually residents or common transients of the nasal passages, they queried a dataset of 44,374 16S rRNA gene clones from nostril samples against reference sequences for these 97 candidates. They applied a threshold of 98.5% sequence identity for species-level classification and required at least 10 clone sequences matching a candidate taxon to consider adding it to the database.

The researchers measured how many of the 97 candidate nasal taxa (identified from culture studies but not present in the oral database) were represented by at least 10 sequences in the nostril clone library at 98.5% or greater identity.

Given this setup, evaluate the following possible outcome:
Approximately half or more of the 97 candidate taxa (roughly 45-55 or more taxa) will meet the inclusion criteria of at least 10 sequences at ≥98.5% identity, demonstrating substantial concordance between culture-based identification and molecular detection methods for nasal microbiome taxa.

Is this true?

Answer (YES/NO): NO